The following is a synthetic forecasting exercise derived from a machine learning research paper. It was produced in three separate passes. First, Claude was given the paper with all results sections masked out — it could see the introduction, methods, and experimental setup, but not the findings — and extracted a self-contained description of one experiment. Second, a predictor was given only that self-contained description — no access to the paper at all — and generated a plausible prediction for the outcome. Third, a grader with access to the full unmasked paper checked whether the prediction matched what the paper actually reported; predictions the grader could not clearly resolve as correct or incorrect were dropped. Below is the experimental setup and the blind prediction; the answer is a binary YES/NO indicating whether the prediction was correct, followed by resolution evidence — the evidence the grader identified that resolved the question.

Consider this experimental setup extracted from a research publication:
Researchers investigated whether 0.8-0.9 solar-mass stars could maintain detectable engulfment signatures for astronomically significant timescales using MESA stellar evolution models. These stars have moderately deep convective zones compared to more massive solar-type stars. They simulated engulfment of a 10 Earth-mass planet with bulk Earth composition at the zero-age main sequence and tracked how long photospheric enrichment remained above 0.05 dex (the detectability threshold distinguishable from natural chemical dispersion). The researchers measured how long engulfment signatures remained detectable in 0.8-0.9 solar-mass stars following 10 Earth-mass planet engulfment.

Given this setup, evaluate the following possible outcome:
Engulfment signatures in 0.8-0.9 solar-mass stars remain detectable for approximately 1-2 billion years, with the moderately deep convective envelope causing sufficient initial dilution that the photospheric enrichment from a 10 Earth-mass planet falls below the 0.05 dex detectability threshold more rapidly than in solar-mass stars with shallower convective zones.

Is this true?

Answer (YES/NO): NO